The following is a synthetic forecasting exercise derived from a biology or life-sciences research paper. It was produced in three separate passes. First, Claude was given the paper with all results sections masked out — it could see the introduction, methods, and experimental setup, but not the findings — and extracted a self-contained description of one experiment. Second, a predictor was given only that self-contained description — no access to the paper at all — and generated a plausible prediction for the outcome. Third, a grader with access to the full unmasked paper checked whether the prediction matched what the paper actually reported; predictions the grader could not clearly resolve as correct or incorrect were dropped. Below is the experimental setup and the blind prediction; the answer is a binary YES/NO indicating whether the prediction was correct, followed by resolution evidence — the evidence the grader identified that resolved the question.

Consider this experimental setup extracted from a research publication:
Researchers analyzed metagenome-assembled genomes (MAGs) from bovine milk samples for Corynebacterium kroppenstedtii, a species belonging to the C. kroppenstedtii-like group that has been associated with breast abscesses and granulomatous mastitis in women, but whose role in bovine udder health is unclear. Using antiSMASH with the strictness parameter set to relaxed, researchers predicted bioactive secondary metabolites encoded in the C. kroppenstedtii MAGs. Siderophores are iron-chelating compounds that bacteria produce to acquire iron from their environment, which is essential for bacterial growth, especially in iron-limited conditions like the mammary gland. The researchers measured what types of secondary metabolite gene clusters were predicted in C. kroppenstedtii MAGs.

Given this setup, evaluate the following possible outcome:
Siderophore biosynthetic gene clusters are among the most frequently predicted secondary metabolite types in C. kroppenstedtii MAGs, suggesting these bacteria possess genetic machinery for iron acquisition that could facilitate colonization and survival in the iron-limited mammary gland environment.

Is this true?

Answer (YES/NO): YES